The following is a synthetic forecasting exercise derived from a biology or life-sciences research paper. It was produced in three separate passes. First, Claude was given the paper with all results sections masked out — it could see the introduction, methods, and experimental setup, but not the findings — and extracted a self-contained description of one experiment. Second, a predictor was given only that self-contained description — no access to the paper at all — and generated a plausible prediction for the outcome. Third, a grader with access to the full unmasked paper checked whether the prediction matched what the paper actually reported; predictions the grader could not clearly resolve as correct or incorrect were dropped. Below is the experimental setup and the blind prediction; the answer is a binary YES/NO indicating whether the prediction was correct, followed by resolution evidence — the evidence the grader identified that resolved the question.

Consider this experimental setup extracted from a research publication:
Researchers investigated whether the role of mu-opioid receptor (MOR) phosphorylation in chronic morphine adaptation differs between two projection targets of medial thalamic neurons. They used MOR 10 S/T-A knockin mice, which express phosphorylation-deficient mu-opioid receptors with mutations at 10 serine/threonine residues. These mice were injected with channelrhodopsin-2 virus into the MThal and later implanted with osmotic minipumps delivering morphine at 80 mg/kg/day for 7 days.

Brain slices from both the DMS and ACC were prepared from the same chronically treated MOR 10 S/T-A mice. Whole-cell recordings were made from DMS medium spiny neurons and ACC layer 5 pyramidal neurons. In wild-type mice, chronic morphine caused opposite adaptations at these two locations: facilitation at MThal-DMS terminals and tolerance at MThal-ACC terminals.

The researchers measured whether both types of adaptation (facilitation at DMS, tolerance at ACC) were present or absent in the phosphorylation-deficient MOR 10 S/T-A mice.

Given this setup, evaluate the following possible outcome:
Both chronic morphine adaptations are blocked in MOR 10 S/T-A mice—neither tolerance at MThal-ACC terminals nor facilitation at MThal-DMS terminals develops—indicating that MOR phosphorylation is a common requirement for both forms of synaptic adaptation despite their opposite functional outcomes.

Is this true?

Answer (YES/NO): YES